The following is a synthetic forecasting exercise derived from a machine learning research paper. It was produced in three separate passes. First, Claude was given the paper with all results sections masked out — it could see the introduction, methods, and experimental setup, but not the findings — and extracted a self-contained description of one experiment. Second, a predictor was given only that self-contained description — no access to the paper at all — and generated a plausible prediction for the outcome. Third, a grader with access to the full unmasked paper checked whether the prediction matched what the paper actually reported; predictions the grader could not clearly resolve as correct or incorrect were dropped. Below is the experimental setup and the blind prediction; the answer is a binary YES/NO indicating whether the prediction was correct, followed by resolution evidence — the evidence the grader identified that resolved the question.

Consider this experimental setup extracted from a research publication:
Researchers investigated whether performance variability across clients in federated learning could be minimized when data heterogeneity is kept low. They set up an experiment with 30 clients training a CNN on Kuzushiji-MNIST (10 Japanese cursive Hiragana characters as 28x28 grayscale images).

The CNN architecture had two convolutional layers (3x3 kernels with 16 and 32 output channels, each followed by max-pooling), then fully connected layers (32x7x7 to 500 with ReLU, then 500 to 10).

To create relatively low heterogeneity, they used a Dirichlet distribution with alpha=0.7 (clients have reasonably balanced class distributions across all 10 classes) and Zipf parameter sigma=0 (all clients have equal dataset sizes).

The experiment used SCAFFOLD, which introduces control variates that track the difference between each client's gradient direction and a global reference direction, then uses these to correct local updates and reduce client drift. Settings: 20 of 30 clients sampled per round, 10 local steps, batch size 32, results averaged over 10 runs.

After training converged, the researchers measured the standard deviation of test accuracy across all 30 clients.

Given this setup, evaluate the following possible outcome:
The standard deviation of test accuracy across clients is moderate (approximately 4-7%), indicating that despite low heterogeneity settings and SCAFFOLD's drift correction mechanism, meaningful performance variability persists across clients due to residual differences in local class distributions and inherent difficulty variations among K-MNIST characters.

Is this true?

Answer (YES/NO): NO